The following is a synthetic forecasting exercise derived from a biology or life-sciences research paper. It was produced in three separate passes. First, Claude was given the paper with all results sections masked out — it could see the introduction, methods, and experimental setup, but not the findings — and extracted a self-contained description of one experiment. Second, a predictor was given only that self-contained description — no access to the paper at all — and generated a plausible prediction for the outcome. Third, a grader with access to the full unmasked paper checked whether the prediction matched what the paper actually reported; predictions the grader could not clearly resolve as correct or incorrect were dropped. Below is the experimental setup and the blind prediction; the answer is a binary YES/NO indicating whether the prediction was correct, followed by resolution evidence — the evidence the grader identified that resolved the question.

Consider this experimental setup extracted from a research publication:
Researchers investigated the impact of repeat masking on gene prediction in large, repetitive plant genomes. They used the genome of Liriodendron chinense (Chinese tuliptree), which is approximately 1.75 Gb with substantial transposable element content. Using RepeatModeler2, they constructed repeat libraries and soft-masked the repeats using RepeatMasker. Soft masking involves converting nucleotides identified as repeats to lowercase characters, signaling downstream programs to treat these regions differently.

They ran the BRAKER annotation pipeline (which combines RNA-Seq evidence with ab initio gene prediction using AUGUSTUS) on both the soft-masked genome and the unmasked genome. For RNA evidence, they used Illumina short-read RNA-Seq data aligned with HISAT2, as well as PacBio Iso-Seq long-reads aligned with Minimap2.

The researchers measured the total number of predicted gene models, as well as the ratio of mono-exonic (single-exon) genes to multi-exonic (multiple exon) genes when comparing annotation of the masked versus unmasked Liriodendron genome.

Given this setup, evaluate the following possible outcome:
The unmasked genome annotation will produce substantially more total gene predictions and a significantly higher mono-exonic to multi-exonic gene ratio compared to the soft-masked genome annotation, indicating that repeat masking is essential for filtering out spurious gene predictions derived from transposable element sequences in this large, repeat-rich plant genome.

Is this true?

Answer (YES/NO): YES